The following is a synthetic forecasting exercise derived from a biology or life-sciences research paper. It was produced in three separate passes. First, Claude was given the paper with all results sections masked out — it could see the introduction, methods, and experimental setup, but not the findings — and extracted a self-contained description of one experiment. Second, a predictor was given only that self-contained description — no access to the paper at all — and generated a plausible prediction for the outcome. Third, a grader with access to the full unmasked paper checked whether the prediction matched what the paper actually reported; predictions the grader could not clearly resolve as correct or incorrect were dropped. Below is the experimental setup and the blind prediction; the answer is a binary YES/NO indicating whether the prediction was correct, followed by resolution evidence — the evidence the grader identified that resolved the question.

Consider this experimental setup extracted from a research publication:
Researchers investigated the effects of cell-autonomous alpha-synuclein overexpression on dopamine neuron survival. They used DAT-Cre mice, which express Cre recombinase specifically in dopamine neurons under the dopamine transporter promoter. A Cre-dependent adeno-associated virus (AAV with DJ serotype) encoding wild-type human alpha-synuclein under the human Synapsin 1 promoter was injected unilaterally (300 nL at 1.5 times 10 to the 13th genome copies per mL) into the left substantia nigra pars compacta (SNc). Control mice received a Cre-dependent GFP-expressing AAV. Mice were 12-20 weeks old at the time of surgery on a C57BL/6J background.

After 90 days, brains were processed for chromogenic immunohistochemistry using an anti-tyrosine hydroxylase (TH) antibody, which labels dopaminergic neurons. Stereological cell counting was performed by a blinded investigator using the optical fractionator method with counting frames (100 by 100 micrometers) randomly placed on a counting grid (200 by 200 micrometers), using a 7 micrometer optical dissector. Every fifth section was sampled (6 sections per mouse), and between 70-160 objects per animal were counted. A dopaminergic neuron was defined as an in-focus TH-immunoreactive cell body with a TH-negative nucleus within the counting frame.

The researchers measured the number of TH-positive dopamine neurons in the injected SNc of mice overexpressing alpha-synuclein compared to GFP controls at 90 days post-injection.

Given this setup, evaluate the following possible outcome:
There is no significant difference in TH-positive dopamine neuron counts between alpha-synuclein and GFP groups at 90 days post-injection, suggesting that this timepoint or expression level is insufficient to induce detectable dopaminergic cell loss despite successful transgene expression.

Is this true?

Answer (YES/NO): YES